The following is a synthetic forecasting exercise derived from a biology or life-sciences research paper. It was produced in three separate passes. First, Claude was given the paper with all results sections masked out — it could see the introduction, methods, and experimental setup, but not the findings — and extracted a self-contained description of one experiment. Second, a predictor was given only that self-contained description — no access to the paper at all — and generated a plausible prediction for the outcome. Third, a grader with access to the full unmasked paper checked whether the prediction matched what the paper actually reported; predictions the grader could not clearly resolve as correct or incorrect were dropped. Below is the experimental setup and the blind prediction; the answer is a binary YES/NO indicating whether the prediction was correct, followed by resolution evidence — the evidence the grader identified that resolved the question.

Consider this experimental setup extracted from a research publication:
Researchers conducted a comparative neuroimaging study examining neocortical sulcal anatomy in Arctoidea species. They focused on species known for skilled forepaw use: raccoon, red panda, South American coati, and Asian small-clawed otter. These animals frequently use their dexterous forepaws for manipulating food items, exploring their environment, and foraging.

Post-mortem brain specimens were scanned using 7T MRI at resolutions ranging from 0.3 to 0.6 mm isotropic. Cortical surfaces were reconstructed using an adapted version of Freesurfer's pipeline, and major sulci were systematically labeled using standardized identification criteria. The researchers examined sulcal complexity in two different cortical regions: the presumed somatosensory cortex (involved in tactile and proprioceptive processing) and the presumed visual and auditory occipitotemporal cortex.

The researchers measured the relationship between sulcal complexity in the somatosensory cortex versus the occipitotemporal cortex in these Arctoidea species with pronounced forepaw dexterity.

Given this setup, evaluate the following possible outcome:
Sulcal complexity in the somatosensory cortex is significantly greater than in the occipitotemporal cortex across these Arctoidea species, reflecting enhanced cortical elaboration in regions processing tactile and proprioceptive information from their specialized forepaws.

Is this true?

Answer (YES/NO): YES